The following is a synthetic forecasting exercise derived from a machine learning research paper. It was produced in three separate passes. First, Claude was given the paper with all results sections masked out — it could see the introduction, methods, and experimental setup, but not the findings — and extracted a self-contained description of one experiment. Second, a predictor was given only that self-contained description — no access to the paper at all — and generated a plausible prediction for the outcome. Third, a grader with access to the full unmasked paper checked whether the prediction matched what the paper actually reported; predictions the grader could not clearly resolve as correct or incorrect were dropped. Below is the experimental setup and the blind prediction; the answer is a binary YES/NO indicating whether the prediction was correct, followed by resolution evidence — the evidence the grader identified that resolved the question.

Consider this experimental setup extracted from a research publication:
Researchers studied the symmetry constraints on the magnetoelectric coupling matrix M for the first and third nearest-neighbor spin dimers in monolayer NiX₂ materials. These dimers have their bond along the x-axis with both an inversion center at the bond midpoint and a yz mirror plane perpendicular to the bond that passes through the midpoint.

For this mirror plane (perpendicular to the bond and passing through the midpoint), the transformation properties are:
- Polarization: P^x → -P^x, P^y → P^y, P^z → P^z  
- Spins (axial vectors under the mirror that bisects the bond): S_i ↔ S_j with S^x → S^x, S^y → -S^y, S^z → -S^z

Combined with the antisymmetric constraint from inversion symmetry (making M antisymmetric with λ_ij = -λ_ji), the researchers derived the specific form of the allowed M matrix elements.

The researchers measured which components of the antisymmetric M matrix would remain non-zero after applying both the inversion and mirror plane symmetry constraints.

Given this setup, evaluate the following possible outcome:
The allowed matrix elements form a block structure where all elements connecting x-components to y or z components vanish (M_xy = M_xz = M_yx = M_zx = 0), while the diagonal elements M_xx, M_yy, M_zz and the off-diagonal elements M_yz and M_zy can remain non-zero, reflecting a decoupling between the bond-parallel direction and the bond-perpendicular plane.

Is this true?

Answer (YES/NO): YES